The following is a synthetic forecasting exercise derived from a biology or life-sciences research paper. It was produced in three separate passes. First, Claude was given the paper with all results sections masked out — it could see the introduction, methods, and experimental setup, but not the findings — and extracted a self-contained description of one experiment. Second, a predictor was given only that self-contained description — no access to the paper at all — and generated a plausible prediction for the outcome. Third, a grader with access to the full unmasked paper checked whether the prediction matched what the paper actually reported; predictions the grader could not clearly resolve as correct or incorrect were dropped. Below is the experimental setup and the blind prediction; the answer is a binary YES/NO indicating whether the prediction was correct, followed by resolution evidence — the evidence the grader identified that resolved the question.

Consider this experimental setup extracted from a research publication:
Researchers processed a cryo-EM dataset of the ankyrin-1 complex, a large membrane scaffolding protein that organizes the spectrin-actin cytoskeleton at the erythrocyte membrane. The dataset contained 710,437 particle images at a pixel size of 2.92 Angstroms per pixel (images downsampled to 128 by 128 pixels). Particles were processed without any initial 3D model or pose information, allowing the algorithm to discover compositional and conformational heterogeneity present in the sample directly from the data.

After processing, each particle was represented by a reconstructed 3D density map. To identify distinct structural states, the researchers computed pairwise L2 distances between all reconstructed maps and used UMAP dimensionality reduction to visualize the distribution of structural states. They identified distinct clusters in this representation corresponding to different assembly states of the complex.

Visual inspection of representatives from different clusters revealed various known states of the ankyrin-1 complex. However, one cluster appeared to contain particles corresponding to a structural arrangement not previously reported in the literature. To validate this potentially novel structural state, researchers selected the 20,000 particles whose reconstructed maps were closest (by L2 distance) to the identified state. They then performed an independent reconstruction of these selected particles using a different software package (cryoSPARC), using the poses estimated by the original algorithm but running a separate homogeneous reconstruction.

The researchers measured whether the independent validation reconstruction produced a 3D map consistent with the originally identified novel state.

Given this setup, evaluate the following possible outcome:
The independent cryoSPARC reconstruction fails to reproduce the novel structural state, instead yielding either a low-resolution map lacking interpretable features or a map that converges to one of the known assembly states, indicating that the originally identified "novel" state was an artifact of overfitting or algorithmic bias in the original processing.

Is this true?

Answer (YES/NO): NO